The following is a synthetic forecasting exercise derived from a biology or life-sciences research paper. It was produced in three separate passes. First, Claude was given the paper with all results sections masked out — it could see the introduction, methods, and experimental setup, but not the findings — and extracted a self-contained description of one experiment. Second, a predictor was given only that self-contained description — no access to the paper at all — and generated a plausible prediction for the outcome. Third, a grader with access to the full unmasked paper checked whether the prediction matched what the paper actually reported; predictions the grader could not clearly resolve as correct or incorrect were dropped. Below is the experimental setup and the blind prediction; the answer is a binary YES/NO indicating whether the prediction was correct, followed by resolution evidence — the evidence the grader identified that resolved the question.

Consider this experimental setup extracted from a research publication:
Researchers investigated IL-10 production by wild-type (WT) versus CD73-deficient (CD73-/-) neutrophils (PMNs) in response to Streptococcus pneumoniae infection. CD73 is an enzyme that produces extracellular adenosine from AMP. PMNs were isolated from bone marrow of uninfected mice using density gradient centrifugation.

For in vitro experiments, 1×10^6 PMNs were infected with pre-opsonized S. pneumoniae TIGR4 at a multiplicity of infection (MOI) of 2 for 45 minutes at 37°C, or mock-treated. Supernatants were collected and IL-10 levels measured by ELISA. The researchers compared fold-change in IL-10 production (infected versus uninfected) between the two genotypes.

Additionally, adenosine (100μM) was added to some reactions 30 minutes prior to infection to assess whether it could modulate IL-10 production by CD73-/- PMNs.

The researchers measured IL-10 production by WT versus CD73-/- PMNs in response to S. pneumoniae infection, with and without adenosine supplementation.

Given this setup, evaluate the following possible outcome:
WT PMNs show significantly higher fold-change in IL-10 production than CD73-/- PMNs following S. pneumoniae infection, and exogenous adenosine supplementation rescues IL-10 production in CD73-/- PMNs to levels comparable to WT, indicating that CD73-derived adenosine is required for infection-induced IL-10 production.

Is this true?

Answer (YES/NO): NO